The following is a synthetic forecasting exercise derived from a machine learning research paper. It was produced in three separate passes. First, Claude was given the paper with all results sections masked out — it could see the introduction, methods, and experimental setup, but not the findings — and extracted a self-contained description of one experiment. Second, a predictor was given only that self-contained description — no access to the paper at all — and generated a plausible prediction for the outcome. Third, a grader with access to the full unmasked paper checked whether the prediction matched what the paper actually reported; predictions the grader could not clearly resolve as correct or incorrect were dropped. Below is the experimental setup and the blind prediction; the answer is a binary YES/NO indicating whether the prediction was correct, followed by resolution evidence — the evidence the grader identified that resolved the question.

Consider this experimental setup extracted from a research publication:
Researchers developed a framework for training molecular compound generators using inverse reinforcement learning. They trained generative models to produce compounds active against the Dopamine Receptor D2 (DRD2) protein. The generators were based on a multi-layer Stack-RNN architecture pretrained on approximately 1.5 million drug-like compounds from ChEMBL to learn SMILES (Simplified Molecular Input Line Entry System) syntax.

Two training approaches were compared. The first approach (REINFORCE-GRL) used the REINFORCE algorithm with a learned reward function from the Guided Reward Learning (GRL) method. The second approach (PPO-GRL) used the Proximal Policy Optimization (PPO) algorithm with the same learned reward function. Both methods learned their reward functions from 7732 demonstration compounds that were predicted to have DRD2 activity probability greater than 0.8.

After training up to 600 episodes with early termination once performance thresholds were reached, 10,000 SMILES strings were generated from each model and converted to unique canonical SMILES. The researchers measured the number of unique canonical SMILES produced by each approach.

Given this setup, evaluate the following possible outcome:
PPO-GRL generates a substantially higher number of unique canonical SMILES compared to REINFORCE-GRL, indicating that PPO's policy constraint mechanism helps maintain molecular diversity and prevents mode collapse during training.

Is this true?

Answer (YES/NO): YES